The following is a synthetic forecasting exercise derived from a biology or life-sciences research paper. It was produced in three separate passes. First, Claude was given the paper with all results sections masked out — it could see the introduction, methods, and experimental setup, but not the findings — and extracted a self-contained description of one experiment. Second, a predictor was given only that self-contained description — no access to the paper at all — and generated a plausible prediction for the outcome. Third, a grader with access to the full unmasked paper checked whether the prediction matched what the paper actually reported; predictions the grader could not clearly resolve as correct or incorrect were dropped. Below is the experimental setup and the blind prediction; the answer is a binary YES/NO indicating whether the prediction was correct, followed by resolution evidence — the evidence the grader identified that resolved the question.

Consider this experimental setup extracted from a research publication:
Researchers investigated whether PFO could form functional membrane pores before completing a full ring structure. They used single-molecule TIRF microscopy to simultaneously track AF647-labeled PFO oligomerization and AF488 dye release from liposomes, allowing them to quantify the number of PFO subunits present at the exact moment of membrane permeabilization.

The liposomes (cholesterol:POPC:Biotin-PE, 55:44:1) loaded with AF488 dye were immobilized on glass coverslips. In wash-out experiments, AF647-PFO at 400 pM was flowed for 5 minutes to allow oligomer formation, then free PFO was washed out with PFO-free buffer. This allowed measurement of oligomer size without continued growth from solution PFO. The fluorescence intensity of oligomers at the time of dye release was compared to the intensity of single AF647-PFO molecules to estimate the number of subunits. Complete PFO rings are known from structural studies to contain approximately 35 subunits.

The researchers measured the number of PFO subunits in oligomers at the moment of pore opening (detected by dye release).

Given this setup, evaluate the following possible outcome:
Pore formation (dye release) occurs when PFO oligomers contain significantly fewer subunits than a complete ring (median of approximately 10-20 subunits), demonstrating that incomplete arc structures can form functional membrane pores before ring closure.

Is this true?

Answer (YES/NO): YES